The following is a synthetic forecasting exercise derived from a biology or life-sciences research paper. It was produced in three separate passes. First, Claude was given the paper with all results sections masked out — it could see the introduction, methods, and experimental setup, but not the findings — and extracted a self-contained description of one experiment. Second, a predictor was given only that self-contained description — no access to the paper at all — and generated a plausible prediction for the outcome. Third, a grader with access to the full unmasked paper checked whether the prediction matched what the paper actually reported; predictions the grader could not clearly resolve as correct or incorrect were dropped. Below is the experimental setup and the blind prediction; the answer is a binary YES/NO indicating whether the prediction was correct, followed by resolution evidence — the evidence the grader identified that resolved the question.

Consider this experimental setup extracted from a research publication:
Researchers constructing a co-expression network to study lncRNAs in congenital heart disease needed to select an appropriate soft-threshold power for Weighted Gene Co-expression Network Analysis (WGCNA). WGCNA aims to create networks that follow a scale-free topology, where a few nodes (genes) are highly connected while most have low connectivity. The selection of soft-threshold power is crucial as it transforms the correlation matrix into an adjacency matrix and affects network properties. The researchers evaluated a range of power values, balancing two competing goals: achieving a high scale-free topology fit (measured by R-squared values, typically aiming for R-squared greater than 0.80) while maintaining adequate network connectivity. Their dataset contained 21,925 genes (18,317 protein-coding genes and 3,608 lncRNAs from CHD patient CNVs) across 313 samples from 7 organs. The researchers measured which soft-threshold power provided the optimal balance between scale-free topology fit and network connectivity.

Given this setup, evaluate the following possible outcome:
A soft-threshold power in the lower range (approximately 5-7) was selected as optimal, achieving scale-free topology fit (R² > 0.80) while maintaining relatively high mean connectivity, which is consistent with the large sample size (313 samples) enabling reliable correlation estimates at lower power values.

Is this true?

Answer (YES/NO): NO